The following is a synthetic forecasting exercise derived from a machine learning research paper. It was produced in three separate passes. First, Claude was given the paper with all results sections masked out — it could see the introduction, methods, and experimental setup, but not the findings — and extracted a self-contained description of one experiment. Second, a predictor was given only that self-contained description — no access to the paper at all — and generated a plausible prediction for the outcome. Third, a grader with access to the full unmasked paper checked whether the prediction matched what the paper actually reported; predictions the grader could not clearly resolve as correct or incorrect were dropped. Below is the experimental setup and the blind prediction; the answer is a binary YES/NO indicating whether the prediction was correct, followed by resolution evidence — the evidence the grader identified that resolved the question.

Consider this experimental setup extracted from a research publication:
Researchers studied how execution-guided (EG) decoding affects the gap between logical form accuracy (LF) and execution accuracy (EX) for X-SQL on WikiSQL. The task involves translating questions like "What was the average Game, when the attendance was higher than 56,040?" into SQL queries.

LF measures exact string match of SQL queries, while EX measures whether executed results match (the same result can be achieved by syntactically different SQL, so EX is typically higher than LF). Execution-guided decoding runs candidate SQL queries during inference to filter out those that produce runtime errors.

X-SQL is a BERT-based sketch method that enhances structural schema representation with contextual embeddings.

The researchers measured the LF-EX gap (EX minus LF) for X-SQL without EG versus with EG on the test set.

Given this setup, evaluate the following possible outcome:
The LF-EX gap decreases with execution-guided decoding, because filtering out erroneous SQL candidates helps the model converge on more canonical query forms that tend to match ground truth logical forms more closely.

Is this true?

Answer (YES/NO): NO